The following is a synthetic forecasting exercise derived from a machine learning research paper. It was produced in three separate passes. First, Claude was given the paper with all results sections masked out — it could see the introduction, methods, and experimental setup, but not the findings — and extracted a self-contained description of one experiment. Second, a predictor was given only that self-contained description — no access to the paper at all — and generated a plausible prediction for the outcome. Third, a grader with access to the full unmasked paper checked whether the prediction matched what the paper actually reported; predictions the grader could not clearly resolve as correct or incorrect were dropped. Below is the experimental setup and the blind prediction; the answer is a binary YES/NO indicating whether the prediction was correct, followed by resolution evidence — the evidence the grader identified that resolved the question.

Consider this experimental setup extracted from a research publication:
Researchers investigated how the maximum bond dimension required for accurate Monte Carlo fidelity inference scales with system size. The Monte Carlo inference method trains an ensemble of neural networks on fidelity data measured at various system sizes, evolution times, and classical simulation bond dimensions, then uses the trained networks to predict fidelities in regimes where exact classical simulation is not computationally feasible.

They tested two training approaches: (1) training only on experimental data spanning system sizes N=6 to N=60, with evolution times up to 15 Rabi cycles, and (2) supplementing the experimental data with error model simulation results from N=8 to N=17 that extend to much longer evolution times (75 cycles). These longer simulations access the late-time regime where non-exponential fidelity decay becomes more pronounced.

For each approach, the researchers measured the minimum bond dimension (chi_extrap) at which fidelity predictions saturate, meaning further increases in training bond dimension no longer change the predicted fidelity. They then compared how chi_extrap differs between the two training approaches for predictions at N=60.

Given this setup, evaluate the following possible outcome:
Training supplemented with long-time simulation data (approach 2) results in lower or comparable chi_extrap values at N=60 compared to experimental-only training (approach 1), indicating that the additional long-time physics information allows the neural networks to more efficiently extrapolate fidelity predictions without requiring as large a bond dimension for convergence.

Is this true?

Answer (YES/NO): YES